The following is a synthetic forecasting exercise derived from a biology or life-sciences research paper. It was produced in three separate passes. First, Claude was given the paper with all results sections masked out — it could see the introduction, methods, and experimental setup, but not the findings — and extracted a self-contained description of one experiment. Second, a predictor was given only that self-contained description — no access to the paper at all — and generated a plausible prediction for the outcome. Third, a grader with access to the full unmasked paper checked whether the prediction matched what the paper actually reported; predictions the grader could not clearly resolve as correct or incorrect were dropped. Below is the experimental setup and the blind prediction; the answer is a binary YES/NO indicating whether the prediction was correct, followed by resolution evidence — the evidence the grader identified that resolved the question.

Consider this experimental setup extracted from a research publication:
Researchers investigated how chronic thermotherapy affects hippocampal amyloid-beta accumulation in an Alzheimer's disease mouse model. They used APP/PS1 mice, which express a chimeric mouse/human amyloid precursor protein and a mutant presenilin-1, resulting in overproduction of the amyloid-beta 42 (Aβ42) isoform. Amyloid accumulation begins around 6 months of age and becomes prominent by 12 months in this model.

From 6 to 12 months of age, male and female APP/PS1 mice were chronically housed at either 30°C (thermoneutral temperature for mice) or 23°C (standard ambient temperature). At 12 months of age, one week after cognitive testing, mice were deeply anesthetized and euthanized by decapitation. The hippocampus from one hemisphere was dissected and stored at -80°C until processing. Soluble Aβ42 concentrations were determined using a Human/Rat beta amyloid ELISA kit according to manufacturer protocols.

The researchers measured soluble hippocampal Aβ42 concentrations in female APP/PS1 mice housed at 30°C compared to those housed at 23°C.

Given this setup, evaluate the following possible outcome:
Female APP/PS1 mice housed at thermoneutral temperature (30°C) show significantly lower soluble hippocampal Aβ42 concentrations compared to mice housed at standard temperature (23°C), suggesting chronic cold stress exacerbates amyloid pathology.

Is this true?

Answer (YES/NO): NO